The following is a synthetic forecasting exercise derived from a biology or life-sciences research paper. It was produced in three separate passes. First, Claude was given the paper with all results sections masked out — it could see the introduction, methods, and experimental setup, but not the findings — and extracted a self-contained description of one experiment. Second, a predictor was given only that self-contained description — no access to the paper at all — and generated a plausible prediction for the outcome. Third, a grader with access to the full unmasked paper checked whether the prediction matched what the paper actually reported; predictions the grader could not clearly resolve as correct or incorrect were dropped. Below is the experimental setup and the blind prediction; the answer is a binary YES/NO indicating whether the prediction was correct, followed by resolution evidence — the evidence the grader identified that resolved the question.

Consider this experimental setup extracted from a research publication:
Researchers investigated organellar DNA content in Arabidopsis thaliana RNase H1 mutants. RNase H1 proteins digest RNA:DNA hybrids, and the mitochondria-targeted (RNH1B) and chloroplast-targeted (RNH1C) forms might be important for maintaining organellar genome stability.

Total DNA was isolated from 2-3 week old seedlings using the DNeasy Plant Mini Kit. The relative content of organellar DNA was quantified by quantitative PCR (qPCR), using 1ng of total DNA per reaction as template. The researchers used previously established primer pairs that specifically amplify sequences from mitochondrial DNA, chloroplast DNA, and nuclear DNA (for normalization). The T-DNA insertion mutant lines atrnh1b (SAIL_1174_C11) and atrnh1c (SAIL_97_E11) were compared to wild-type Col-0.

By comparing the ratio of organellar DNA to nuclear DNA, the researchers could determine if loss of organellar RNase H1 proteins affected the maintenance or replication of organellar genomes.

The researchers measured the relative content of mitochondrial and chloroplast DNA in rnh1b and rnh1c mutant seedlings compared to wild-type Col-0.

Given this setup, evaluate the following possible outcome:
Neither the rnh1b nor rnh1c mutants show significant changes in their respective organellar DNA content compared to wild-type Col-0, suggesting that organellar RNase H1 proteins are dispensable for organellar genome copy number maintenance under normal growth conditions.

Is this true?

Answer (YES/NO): NO